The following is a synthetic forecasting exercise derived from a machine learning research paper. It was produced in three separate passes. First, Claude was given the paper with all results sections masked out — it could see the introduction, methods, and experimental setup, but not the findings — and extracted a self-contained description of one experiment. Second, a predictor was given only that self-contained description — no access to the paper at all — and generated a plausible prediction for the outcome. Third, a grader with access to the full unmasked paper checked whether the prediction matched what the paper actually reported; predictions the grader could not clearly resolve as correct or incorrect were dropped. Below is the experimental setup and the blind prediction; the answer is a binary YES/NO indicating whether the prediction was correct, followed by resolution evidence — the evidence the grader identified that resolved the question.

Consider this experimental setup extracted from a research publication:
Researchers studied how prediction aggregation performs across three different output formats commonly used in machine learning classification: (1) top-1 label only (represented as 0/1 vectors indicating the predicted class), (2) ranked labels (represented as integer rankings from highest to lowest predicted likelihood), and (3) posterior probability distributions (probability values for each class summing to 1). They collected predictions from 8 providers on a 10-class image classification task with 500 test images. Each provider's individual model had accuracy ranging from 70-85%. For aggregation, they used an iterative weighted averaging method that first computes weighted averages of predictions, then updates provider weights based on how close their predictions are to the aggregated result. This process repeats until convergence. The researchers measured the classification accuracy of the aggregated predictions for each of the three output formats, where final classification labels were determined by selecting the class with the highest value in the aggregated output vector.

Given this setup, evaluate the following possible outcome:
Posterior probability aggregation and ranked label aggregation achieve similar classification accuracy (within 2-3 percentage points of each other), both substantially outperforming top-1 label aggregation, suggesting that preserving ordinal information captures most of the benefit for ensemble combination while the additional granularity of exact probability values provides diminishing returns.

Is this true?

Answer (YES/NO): NO